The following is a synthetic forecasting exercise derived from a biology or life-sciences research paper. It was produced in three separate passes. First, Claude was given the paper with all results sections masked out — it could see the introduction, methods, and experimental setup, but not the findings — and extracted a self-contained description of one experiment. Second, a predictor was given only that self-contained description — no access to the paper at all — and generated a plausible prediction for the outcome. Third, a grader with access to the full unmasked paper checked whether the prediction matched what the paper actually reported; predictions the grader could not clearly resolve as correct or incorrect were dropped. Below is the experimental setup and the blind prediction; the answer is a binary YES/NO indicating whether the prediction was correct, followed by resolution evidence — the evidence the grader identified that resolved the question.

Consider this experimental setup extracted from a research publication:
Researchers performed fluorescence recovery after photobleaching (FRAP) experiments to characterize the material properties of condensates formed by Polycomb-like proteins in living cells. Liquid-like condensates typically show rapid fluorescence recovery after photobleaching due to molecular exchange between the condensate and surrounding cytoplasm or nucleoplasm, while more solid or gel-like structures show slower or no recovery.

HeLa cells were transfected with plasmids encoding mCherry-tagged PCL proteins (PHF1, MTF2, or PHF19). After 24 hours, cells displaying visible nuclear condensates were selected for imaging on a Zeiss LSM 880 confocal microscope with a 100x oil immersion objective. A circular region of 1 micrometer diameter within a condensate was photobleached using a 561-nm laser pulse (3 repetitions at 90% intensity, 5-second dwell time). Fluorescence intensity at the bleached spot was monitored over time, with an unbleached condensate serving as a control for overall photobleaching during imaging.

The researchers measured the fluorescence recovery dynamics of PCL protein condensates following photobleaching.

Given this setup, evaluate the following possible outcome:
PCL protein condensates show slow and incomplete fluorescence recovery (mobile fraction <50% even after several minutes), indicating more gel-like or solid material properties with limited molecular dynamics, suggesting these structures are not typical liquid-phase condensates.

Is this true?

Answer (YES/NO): NO